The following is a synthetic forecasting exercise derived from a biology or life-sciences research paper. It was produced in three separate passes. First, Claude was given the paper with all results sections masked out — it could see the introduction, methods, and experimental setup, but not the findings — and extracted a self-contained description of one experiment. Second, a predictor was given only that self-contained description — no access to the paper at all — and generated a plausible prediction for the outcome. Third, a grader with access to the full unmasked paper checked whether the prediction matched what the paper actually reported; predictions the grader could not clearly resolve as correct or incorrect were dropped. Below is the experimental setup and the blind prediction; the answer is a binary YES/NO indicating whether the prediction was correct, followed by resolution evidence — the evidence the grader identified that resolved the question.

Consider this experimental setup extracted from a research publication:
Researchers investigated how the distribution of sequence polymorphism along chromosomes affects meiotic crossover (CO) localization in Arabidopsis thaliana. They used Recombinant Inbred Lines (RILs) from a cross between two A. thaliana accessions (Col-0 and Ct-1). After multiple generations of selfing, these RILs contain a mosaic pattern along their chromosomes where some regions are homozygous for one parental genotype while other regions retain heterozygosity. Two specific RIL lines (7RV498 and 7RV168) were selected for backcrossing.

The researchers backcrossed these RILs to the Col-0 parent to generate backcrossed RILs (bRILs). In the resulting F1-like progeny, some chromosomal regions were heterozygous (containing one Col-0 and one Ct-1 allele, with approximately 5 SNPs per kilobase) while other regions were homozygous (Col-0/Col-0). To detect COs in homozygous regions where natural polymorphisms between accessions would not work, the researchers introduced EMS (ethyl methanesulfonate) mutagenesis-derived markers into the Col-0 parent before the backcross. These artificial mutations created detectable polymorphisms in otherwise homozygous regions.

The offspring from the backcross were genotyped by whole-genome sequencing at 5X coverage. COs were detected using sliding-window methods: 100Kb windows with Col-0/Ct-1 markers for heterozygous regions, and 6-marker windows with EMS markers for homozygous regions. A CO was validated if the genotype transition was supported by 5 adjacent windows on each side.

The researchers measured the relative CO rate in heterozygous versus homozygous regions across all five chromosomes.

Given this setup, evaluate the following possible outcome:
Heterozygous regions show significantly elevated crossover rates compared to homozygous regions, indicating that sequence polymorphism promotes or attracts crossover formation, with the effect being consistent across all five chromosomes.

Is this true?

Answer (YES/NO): YES